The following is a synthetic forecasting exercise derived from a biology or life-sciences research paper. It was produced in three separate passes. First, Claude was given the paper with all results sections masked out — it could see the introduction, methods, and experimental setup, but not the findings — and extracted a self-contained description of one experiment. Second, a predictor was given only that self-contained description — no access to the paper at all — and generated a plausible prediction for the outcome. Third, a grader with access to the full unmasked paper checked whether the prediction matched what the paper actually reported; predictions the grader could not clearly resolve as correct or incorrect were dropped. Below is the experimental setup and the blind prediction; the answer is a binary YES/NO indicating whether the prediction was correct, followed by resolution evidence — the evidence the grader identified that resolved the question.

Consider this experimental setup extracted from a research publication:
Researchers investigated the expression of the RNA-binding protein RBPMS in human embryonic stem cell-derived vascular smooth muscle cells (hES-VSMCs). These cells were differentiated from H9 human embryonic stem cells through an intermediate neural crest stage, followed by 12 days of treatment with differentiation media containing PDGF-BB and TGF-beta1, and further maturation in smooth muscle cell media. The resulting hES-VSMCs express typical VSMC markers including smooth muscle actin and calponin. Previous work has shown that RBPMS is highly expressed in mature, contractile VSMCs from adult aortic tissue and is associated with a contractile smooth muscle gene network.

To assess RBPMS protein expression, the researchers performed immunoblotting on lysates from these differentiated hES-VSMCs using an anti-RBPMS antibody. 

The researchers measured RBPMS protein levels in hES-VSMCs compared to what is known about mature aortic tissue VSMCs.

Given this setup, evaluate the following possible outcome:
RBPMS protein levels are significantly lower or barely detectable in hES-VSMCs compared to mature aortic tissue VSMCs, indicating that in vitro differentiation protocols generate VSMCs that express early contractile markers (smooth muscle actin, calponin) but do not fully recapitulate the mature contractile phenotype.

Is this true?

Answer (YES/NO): YES